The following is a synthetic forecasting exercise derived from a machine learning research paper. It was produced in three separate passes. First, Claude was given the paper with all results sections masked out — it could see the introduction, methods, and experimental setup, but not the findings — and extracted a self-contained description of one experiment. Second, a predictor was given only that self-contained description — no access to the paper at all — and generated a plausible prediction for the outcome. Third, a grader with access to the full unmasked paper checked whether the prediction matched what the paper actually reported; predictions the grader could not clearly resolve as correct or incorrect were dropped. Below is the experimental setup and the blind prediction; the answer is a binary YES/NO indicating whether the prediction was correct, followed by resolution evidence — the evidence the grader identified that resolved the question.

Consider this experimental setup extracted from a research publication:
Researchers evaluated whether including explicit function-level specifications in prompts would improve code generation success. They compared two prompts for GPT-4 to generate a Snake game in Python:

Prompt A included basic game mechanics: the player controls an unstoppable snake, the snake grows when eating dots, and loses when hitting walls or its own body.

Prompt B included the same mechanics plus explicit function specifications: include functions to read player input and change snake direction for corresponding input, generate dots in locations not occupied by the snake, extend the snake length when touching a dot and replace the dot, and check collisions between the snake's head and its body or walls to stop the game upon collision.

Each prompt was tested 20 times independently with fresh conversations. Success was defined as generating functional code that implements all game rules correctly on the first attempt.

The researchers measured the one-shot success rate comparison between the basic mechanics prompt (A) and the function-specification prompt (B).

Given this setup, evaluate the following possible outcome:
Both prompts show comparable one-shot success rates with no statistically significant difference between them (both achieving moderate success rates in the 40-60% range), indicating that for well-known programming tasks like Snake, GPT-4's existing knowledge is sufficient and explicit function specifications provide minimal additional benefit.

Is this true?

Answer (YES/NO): NO